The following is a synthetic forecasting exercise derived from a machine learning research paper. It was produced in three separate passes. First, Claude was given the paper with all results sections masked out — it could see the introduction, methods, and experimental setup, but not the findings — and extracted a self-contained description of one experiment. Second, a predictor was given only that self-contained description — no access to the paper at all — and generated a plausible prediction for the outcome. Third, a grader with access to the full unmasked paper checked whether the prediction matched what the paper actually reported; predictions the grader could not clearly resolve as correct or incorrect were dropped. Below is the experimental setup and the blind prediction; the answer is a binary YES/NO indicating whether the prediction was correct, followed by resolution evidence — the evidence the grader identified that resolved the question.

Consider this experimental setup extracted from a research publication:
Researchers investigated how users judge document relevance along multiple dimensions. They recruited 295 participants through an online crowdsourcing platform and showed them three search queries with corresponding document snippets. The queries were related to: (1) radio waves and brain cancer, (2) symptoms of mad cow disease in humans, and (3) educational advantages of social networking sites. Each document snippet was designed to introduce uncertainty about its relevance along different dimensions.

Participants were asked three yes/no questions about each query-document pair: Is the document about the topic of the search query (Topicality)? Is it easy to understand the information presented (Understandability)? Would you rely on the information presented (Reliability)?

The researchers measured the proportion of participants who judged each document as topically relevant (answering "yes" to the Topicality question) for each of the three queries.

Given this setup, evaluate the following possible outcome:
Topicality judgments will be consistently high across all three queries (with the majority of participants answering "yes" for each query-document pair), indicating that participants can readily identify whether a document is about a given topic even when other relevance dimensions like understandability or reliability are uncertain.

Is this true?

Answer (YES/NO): NO